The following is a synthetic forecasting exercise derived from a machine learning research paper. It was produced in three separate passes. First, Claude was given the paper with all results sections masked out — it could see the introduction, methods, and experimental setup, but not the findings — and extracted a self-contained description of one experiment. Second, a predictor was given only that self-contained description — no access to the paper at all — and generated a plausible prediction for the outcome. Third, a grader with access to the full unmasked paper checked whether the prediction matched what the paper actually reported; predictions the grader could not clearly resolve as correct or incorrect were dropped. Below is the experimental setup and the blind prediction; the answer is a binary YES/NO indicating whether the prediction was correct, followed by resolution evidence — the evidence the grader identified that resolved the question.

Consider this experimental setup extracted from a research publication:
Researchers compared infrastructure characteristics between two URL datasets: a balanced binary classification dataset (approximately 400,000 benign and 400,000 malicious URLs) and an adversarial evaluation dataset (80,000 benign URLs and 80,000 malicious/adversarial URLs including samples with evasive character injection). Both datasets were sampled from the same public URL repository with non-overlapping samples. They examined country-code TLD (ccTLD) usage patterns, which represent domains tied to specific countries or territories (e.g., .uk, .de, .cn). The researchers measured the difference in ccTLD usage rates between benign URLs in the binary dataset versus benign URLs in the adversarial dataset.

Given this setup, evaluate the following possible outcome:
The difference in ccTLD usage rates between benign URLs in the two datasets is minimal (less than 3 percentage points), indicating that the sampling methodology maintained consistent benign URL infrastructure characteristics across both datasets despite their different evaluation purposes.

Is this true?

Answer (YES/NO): NO